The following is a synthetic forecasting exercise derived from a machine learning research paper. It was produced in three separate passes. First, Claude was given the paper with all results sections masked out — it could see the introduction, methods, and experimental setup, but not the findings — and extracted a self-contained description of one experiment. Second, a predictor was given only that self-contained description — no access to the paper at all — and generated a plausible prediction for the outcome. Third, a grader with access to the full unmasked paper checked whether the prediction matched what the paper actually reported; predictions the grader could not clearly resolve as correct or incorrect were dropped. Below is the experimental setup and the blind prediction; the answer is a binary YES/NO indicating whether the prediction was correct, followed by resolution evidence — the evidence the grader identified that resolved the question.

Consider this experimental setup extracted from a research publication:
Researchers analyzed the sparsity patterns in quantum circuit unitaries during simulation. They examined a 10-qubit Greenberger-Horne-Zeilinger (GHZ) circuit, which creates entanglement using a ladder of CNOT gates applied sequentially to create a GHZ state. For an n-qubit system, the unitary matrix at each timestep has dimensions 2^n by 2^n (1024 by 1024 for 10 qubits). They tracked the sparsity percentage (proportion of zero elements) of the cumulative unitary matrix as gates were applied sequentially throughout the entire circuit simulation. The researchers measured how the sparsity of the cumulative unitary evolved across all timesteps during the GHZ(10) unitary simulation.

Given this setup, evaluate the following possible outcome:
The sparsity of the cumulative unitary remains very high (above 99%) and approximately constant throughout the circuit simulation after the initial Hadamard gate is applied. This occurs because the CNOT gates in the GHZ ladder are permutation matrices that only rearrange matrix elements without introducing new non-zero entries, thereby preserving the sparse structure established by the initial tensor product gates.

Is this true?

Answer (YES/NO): YES